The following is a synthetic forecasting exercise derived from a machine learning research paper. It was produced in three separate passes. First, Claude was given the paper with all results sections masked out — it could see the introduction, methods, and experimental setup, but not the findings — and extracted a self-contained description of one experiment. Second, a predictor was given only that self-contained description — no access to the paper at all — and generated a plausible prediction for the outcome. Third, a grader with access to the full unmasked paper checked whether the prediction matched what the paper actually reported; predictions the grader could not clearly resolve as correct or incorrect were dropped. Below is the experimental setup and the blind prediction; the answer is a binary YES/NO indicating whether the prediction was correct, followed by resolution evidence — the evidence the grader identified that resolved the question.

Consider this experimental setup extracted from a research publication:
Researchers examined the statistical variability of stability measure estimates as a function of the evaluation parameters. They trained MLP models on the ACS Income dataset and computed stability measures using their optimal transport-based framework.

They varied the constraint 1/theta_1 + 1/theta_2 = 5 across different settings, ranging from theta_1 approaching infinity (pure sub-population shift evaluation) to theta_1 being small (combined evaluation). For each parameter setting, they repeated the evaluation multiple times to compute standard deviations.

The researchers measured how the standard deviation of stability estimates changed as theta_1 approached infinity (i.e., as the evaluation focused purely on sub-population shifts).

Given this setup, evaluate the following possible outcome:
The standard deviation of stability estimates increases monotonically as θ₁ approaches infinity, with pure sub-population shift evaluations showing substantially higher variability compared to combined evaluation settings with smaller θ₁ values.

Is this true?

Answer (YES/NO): NO